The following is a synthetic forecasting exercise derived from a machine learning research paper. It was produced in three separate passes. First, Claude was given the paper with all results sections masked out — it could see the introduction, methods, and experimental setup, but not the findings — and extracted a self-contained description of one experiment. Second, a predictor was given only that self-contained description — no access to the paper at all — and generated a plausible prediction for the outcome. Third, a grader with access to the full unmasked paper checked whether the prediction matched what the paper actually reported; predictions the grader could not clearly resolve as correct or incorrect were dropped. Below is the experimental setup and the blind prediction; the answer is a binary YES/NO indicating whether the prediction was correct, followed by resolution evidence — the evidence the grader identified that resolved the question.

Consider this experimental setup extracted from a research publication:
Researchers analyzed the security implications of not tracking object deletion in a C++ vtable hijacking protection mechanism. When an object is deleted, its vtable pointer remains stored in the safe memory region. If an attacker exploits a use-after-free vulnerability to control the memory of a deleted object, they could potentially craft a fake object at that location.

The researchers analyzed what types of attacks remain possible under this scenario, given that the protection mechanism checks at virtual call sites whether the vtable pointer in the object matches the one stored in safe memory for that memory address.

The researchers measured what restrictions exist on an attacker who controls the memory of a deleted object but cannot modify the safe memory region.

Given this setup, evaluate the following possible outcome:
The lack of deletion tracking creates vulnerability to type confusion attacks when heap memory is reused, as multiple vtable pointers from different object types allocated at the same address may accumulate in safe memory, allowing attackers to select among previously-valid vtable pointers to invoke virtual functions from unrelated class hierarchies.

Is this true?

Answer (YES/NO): NO